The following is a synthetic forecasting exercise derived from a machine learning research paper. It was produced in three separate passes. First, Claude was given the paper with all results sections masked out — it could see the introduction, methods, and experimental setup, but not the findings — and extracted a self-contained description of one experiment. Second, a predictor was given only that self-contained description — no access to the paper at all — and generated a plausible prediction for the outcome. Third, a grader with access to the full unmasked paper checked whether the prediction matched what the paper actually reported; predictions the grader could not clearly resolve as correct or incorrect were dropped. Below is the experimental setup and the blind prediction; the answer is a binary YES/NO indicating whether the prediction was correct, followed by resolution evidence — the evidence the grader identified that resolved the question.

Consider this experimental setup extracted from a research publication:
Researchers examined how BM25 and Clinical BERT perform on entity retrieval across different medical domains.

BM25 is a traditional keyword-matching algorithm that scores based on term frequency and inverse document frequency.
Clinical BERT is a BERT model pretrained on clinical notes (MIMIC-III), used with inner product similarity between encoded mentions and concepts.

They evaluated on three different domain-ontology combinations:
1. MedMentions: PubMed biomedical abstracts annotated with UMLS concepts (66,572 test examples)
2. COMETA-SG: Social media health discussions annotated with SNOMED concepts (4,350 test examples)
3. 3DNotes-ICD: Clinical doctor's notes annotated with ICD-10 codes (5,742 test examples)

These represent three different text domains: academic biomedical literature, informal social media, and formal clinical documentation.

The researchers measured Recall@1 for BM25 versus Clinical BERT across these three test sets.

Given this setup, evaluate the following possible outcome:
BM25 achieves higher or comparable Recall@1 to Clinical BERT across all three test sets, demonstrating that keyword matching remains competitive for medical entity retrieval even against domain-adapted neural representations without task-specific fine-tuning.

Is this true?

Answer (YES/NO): NO